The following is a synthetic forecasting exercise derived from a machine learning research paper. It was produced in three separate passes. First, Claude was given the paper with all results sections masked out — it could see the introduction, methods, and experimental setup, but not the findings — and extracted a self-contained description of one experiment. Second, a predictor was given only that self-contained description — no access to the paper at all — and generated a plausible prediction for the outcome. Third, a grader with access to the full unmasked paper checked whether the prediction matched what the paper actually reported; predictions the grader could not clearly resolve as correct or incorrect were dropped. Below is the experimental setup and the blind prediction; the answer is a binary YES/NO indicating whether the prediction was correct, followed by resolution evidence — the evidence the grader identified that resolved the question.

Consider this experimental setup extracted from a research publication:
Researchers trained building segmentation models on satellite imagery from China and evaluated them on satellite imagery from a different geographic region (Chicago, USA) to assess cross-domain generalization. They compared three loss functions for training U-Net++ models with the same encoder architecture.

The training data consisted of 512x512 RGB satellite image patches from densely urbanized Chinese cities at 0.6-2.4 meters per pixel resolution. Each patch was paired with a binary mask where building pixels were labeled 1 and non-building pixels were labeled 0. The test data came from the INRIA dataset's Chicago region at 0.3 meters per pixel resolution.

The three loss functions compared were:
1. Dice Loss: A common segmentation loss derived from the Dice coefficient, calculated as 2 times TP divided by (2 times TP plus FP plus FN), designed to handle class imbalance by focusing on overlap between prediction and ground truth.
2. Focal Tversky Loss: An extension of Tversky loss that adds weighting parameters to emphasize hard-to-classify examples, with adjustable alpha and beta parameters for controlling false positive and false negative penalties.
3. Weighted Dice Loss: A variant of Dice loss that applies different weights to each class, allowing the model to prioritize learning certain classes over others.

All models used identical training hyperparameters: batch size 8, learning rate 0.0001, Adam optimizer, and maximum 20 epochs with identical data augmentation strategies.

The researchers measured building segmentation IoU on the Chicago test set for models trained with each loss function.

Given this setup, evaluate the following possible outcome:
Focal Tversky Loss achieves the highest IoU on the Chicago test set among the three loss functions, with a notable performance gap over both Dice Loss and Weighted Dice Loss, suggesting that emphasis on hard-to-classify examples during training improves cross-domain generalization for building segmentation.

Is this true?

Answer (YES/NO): NO